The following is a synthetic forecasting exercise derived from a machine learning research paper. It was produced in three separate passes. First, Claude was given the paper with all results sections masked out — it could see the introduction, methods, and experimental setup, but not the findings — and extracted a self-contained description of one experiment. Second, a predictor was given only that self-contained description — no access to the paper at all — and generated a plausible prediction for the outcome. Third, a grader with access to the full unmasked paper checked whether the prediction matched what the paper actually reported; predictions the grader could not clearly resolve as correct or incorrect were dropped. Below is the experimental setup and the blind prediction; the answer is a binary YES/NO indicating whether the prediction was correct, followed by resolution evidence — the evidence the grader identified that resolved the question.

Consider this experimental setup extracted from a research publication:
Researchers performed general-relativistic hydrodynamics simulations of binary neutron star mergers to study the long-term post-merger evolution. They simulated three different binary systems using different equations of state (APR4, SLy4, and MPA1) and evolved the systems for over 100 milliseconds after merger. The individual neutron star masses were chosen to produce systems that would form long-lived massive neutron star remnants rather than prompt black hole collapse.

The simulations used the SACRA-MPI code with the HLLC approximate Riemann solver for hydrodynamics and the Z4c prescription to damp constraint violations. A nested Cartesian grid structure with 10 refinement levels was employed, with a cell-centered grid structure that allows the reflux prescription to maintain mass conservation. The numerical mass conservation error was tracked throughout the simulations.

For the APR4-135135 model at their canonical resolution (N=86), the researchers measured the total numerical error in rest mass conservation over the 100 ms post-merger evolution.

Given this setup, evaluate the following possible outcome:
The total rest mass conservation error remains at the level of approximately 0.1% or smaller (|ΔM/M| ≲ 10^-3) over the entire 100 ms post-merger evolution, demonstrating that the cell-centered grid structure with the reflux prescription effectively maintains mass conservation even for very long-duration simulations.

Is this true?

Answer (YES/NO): NO